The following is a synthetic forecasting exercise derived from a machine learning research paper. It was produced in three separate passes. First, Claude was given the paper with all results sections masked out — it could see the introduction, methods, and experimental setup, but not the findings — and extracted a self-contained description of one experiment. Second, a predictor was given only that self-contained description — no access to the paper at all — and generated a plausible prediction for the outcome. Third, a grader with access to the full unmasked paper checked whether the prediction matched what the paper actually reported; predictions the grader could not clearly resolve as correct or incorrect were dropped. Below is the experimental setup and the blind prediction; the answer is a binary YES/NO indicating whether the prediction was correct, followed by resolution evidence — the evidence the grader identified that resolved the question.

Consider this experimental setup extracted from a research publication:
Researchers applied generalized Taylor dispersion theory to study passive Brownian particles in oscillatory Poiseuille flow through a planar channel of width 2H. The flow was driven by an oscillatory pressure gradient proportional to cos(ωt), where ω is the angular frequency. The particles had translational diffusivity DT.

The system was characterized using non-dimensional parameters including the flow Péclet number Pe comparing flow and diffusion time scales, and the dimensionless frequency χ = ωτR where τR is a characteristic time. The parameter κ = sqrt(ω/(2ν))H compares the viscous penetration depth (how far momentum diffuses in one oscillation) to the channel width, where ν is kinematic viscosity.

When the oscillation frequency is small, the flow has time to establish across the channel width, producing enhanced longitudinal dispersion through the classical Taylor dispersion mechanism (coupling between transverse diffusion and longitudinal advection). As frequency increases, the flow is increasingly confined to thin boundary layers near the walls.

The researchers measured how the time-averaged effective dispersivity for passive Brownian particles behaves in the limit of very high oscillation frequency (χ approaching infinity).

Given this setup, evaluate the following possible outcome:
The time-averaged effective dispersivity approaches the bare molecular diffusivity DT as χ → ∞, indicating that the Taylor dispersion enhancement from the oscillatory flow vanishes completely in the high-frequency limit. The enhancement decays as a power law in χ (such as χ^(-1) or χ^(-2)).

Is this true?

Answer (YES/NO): YES